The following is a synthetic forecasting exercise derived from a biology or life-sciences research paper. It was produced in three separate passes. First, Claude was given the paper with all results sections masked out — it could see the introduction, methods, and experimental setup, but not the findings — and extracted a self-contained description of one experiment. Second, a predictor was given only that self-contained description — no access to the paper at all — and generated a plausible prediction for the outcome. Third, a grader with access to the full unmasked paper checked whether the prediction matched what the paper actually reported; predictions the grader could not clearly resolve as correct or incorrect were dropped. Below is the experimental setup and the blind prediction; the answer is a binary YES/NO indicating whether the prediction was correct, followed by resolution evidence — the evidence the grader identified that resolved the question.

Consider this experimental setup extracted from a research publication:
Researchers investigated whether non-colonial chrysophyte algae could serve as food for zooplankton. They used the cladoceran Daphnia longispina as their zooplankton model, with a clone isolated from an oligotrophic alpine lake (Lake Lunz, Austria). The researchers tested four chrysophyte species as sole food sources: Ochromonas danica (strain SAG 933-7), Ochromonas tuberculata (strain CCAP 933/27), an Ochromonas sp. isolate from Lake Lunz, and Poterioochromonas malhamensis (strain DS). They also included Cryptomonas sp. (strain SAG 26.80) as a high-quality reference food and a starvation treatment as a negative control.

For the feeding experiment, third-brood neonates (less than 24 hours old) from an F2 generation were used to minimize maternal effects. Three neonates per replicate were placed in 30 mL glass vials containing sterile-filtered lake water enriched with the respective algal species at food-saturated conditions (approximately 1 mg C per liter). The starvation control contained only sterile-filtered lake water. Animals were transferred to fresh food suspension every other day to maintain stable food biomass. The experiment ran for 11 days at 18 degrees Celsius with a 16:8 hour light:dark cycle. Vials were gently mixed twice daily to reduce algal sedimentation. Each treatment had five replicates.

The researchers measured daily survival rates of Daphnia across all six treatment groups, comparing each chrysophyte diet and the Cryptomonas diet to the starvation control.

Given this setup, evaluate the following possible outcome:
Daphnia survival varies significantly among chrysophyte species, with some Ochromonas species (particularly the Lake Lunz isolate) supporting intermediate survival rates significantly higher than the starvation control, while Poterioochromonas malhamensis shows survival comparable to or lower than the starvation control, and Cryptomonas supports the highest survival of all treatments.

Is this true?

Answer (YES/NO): NO